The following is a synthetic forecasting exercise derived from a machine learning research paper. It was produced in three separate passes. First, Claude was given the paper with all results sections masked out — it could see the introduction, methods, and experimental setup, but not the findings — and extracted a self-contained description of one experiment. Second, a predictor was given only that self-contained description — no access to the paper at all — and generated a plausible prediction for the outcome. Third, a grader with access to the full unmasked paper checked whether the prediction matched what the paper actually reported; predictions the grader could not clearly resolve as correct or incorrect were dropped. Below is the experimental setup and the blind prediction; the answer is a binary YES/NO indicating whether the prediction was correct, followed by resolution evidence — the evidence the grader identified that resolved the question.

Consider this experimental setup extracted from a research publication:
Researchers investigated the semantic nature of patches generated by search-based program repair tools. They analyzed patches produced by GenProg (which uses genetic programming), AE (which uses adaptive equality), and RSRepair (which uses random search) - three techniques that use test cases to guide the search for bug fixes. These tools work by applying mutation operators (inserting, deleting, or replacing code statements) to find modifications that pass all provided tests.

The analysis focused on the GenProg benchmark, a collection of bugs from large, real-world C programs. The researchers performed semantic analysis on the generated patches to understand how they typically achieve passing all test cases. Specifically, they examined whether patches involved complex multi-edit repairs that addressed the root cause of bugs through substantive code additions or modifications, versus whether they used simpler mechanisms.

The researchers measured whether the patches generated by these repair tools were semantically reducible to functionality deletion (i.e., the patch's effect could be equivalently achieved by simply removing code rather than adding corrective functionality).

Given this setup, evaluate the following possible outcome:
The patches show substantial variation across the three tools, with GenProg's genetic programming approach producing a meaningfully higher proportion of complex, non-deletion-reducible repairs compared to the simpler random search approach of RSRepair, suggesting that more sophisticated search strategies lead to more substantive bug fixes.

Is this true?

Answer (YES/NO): NO